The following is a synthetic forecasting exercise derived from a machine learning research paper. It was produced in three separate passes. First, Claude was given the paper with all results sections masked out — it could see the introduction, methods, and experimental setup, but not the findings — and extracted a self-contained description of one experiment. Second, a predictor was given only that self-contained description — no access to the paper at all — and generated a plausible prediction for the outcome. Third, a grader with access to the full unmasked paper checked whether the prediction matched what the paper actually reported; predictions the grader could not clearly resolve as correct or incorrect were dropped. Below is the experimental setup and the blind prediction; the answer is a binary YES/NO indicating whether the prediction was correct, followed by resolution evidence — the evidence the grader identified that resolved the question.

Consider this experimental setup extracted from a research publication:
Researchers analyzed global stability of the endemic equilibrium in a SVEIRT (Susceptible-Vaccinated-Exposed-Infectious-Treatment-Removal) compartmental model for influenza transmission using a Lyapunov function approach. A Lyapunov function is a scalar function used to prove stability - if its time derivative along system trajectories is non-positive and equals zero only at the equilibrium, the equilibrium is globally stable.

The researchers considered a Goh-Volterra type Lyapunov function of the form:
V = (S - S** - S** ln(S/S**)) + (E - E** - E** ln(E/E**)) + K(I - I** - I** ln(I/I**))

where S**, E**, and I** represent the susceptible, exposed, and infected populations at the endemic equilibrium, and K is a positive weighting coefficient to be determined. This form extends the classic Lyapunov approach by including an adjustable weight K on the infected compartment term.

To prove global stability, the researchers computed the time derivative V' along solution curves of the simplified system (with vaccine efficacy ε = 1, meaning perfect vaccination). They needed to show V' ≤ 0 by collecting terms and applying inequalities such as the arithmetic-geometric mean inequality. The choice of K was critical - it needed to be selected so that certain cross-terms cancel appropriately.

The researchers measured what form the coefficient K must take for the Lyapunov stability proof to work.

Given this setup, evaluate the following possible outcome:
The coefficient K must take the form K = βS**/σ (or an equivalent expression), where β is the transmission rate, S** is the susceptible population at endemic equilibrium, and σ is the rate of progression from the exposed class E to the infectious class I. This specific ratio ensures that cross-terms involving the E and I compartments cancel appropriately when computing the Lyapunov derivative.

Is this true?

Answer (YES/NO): NO